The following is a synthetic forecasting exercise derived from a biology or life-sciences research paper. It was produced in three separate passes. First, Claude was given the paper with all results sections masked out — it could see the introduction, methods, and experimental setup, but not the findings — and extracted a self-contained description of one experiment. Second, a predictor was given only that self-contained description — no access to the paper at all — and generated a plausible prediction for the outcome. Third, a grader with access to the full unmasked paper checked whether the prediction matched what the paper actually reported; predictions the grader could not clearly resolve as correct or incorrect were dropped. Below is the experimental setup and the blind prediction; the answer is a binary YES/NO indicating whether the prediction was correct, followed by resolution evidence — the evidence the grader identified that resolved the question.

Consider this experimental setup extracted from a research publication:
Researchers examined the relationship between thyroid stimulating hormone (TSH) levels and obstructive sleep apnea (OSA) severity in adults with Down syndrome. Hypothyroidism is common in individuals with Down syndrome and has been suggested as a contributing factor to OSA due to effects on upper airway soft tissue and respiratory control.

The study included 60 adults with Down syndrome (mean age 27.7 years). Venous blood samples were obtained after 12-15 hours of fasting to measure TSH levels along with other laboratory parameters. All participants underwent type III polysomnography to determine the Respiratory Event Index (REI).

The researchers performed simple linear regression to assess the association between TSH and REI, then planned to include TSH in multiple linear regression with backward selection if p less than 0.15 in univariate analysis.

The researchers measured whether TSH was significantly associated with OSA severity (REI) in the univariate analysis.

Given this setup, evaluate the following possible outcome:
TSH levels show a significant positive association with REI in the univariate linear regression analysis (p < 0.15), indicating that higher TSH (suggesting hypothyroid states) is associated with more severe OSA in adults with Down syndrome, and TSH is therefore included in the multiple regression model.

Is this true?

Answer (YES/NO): NO